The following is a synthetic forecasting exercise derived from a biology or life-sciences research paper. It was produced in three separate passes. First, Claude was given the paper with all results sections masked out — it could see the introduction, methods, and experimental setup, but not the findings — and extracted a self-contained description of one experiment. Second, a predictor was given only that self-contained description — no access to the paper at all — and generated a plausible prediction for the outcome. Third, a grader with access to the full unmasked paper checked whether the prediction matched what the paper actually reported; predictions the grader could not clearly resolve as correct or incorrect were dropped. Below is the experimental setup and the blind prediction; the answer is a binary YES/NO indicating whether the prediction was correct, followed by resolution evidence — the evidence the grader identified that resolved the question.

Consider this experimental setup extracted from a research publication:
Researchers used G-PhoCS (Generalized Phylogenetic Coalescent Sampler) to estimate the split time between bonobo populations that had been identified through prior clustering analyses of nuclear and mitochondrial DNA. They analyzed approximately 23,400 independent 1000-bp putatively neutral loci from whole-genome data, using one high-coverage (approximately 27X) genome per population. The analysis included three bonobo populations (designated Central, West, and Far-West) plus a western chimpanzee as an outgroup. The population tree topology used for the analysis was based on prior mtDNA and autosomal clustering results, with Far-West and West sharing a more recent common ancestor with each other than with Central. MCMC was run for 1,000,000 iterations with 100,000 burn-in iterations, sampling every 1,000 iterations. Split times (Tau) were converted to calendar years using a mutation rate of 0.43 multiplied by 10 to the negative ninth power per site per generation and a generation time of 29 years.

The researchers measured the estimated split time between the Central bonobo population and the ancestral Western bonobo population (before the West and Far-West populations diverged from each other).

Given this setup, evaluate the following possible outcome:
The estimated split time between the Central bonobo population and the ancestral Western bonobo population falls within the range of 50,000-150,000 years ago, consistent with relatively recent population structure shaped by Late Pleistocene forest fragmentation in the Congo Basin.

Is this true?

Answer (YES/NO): YES